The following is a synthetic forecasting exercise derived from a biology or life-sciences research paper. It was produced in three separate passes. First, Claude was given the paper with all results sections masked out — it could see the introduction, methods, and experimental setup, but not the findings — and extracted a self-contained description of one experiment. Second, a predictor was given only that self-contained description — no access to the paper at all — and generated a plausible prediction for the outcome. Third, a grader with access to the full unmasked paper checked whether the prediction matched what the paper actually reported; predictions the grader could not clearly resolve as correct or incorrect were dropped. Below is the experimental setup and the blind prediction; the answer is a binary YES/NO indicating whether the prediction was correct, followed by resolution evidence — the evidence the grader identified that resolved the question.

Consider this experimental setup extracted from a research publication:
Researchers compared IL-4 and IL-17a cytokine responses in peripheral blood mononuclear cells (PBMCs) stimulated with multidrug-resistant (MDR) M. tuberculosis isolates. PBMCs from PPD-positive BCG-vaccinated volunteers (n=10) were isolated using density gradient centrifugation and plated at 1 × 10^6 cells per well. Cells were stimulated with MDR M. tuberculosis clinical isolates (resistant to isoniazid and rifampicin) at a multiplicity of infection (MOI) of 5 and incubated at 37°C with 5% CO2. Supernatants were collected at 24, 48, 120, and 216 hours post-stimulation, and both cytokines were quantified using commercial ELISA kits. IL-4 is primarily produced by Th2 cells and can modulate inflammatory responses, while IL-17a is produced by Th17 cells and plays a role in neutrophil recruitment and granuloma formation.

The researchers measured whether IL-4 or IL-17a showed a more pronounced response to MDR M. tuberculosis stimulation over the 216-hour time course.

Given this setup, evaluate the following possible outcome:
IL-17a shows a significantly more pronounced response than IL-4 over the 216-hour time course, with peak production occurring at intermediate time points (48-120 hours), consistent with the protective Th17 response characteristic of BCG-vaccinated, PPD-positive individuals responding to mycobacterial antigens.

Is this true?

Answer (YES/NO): YES